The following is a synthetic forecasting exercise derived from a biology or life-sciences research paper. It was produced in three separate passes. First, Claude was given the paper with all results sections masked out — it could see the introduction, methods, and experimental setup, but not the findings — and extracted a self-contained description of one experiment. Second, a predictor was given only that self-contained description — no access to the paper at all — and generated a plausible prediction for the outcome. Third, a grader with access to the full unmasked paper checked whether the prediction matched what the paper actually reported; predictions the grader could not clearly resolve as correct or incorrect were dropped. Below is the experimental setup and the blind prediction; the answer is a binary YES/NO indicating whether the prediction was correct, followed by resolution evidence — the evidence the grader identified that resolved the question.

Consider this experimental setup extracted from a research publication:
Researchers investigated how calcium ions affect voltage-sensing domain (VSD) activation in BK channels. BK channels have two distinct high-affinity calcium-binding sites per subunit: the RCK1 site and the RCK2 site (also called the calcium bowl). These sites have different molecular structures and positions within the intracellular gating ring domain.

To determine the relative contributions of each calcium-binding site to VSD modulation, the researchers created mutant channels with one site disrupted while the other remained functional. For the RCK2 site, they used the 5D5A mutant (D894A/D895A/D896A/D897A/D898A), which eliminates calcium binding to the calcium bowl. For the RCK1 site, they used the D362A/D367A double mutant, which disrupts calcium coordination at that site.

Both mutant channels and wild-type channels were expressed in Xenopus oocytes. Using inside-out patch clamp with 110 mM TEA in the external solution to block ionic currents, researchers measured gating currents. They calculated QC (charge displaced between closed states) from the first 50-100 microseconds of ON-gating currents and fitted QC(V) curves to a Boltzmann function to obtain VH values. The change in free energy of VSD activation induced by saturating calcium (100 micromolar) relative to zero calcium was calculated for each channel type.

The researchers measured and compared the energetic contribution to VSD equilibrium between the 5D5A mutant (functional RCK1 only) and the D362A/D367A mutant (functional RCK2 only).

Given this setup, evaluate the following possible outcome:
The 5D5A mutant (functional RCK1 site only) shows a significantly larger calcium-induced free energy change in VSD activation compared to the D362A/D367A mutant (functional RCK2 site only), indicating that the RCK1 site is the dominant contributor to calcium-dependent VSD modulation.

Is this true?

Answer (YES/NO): NO